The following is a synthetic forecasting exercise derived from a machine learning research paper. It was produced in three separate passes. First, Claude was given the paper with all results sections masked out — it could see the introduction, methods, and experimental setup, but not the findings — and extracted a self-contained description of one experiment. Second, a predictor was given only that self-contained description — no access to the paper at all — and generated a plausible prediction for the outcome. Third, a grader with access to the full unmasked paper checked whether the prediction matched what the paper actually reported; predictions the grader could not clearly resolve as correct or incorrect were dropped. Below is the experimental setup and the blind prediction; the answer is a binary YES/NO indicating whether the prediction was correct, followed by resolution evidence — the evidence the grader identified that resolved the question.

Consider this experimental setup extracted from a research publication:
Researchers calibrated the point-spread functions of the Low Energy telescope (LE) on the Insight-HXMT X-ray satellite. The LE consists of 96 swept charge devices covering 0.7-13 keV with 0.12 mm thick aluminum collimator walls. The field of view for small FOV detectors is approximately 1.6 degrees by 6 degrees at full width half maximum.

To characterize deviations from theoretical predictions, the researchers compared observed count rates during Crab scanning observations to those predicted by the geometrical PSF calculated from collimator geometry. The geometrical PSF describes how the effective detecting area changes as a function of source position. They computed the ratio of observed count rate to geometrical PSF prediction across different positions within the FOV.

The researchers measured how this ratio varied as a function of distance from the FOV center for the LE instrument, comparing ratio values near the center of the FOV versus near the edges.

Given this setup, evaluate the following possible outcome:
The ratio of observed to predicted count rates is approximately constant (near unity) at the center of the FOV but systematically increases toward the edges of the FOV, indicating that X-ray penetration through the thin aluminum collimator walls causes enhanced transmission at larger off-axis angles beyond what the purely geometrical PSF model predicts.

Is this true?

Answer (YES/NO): NO